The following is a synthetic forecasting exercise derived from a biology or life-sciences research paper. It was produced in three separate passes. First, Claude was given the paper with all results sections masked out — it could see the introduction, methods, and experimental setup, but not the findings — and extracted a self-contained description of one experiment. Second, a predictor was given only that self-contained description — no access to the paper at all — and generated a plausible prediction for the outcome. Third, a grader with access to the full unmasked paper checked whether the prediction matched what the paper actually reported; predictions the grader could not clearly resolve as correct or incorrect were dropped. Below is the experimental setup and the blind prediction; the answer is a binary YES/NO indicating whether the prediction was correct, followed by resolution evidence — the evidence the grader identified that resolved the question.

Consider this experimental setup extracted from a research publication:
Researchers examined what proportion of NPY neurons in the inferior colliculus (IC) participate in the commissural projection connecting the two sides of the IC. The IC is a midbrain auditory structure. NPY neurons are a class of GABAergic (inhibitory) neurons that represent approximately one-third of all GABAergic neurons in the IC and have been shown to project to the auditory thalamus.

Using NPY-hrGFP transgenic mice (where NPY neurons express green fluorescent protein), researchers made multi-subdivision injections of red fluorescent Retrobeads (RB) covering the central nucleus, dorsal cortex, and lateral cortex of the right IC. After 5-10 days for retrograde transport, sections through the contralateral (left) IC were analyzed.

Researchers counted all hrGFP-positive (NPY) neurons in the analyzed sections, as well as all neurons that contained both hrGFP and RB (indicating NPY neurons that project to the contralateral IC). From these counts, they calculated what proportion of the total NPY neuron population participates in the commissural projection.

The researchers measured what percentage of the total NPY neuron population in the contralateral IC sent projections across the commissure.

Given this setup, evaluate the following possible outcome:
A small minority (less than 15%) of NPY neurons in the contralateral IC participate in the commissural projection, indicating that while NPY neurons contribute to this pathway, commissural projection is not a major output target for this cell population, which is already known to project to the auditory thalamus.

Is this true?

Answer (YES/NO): YES